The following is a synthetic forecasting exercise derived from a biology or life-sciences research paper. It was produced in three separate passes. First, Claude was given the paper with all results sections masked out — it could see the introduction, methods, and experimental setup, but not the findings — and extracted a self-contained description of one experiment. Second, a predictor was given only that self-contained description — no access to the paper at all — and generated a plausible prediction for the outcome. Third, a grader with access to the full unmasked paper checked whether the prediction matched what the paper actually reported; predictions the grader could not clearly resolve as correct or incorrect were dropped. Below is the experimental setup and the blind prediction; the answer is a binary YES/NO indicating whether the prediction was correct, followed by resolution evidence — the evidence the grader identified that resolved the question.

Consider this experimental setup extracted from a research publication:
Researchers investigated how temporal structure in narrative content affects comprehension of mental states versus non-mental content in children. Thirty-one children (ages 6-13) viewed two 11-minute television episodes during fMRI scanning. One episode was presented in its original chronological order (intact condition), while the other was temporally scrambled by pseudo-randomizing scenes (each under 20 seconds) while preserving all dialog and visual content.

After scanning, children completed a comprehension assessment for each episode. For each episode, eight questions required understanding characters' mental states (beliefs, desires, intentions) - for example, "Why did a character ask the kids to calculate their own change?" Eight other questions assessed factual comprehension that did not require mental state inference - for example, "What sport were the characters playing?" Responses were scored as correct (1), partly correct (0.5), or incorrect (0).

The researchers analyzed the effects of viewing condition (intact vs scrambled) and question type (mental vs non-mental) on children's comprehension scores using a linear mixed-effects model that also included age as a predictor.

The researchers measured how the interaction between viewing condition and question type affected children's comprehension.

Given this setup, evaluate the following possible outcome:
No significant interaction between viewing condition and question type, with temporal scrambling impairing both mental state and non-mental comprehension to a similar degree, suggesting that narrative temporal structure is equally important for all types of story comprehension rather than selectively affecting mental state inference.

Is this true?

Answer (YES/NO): NO